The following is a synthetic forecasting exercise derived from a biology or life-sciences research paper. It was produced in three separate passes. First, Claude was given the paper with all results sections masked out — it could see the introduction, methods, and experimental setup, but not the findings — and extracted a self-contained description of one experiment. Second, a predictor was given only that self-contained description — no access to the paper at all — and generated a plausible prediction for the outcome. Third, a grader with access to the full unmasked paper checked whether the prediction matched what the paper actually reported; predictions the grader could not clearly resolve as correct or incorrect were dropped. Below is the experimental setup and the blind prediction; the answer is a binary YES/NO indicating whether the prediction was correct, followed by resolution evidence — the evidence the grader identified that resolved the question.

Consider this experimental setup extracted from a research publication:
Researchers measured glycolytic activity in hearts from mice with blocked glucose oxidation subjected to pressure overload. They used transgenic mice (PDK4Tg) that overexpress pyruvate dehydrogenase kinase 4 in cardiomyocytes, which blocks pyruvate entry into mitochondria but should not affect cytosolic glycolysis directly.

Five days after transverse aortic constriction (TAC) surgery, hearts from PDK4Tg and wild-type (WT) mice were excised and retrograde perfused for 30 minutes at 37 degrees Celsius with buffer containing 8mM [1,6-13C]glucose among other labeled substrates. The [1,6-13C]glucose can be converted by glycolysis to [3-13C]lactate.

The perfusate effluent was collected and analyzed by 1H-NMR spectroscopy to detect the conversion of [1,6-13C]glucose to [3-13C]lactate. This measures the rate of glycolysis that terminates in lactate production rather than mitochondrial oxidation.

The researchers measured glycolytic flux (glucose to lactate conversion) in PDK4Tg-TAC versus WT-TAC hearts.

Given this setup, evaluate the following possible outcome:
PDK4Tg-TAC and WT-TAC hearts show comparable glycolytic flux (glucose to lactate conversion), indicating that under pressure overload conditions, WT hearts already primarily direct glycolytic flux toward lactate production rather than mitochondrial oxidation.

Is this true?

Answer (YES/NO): NO